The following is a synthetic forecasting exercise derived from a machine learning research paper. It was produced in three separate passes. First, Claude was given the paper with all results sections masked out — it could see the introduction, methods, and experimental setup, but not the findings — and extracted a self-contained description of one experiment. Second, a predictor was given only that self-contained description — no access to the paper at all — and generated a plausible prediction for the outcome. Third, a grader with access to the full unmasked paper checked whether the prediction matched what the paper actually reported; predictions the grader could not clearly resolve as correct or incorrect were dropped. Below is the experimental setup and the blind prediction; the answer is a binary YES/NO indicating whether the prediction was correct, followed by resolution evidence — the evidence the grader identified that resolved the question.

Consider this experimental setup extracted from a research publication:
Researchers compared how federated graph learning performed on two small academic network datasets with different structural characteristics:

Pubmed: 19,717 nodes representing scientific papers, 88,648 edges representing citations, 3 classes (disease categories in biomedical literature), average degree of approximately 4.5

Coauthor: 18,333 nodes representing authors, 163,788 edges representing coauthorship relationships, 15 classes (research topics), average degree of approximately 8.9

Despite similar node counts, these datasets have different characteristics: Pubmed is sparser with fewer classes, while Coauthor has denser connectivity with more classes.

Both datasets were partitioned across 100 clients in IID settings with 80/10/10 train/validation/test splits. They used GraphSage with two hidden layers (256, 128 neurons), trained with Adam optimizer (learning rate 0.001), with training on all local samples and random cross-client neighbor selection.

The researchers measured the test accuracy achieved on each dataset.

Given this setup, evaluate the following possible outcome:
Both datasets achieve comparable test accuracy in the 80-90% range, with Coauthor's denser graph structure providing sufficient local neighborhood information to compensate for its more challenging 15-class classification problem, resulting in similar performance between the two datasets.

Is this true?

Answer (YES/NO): YES